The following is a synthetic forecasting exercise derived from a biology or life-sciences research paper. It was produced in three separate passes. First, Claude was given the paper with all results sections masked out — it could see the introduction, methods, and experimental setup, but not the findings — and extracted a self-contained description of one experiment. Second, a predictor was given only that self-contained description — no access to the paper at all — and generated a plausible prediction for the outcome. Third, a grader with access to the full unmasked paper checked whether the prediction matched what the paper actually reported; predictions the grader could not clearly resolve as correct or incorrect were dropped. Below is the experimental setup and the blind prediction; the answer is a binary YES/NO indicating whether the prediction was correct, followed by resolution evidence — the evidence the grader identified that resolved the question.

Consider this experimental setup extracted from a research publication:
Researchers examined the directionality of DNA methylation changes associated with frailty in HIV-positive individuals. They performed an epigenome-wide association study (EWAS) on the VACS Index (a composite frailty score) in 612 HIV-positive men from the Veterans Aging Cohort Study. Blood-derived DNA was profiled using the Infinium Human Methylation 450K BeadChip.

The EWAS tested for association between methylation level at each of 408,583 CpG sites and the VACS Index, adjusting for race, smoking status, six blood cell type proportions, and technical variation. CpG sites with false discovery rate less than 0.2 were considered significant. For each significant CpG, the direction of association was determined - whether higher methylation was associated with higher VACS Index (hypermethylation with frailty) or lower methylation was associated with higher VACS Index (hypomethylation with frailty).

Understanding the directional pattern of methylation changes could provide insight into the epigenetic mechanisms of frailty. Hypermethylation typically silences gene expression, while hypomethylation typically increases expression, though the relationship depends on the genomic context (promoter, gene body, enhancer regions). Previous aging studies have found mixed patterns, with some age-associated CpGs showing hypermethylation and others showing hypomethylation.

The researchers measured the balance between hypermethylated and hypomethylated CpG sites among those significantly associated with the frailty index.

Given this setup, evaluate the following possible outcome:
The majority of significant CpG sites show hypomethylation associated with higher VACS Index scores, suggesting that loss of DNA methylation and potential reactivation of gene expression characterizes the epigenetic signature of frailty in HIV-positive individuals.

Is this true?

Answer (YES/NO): YES